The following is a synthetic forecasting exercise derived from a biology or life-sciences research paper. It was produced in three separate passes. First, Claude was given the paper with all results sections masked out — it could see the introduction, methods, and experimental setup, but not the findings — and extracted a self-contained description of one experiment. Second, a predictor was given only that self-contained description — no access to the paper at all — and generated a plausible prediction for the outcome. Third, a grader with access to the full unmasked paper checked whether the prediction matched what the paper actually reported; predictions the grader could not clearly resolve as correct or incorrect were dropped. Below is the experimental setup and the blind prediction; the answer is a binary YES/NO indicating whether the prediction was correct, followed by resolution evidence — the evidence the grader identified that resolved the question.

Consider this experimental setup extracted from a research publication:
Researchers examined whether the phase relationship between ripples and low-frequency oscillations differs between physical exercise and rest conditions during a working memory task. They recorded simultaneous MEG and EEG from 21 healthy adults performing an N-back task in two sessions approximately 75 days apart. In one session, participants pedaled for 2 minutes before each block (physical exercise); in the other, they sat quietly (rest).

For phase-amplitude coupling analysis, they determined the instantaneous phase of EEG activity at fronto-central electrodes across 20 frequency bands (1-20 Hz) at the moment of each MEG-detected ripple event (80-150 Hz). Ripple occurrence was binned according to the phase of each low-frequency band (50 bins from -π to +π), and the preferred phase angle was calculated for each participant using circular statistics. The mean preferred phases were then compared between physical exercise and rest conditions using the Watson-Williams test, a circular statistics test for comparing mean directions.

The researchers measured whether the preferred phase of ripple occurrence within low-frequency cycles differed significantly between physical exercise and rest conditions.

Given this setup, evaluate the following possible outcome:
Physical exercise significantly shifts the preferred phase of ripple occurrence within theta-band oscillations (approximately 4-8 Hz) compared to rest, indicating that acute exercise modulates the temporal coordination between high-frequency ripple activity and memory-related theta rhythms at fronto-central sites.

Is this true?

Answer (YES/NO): NO